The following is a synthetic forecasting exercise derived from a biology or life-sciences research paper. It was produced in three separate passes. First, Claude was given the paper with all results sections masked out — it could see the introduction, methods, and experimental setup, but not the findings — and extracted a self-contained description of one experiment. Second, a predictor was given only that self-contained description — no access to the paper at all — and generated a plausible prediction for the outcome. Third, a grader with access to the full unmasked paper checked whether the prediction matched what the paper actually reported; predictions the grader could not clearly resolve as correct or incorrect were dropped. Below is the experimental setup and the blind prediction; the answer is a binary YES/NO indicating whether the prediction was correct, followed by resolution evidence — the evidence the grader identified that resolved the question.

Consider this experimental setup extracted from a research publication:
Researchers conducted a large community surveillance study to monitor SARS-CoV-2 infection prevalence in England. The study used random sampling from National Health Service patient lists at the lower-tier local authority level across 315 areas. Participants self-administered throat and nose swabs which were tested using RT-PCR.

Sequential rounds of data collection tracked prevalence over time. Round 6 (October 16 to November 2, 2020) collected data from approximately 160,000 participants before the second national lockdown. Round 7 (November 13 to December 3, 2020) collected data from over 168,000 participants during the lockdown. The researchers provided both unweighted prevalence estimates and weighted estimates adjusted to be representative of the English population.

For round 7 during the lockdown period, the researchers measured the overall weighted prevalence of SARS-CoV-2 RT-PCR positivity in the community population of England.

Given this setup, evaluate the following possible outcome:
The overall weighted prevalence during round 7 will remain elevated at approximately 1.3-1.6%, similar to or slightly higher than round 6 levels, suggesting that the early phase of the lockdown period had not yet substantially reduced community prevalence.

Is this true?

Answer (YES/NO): NO